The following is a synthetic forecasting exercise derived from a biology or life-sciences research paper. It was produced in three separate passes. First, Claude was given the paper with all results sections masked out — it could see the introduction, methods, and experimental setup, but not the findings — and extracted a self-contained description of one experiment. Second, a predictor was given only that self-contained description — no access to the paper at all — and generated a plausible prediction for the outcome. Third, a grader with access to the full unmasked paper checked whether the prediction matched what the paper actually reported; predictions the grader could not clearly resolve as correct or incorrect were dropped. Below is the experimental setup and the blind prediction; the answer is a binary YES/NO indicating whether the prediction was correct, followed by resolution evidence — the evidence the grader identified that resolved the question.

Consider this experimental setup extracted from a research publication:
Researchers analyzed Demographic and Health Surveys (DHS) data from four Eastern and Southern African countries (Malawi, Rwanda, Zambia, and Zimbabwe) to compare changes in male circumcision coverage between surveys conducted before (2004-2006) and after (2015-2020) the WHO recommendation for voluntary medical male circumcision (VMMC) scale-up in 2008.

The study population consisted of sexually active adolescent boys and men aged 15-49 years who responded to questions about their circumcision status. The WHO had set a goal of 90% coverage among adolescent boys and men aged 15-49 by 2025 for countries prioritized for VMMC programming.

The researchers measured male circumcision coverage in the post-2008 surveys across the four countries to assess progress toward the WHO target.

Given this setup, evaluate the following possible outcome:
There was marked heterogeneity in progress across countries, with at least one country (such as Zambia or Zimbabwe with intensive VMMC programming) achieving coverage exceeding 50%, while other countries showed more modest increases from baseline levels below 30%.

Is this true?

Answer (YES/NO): NO